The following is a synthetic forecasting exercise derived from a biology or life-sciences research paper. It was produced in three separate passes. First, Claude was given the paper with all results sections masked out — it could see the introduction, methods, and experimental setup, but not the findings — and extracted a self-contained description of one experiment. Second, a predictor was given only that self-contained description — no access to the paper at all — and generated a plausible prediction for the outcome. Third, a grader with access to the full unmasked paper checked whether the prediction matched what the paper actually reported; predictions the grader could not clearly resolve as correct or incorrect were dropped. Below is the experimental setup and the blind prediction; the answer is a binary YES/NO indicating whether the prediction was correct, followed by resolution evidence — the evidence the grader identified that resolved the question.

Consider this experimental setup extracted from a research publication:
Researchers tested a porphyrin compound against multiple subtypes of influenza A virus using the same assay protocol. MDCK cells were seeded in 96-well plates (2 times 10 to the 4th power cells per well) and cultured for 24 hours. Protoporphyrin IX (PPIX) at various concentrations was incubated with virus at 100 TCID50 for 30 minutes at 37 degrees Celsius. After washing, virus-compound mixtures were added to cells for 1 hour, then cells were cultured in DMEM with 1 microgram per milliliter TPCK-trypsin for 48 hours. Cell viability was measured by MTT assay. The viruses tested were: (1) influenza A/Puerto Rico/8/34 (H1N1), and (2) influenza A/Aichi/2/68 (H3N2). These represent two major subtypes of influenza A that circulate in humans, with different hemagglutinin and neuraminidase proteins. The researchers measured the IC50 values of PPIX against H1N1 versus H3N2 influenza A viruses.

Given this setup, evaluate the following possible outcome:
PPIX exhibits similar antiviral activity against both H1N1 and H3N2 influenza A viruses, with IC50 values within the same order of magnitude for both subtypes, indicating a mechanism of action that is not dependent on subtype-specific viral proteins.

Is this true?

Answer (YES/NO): YES